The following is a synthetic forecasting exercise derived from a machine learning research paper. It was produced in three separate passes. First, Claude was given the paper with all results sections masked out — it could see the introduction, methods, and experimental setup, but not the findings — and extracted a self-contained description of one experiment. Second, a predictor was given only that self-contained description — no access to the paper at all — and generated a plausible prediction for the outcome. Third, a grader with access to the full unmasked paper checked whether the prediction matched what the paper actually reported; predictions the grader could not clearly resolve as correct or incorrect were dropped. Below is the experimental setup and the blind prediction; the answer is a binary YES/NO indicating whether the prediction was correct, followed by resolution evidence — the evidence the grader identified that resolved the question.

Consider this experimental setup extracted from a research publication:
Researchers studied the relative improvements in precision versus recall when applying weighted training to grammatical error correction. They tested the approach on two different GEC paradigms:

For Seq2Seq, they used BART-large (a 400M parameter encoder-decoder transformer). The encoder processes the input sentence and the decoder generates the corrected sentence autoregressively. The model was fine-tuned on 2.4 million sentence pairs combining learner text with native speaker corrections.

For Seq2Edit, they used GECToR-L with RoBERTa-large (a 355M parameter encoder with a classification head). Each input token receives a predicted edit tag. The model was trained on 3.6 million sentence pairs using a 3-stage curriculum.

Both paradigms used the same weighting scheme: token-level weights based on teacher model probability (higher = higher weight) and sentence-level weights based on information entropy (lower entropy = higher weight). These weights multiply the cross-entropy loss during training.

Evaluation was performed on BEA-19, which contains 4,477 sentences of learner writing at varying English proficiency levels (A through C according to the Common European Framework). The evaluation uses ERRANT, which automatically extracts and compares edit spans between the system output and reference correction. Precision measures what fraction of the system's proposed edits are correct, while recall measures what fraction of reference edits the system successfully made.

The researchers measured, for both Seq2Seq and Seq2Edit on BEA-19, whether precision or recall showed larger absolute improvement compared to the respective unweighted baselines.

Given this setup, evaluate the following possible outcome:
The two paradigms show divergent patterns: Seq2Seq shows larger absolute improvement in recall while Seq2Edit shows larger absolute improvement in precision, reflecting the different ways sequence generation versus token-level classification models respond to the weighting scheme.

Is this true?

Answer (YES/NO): NO